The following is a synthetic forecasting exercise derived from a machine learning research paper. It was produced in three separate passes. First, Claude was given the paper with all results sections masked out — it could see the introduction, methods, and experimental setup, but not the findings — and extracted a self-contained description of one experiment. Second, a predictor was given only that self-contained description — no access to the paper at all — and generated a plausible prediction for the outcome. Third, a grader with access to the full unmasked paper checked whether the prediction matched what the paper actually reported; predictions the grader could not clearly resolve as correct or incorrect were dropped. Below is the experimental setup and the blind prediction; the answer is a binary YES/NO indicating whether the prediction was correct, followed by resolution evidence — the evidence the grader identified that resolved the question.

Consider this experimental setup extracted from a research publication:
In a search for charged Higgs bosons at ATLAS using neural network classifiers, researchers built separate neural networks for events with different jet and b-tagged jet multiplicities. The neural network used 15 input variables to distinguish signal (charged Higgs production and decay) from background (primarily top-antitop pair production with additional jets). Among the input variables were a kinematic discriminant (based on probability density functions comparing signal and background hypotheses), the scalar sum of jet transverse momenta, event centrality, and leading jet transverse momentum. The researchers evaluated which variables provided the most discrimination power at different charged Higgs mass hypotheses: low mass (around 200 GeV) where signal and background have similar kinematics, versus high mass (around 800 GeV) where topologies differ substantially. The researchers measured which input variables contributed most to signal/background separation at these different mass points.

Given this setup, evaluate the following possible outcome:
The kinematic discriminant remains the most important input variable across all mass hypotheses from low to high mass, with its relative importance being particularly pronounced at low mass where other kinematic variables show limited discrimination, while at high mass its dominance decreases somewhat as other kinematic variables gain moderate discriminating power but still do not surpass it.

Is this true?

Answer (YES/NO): NO